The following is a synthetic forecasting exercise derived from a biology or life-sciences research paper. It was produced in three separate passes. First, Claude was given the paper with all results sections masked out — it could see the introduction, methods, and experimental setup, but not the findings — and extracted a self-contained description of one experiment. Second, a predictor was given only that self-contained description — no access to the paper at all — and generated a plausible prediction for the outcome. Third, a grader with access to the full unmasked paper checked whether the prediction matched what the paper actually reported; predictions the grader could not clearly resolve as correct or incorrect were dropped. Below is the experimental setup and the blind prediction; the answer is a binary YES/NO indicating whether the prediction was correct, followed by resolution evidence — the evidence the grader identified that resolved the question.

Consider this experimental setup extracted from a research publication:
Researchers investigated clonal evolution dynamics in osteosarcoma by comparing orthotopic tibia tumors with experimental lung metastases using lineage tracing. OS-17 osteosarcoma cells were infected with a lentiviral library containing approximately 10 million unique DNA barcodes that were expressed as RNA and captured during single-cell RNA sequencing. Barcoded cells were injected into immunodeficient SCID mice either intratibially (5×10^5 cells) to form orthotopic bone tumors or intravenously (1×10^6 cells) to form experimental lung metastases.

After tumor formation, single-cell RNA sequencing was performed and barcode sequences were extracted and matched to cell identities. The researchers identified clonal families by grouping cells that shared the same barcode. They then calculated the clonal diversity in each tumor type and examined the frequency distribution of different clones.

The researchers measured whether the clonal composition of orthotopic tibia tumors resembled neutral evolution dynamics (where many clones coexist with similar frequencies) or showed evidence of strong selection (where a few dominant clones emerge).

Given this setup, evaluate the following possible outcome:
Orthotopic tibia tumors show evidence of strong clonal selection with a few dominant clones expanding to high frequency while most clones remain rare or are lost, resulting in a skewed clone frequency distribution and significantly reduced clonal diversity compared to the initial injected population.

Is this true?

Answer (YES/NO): NO